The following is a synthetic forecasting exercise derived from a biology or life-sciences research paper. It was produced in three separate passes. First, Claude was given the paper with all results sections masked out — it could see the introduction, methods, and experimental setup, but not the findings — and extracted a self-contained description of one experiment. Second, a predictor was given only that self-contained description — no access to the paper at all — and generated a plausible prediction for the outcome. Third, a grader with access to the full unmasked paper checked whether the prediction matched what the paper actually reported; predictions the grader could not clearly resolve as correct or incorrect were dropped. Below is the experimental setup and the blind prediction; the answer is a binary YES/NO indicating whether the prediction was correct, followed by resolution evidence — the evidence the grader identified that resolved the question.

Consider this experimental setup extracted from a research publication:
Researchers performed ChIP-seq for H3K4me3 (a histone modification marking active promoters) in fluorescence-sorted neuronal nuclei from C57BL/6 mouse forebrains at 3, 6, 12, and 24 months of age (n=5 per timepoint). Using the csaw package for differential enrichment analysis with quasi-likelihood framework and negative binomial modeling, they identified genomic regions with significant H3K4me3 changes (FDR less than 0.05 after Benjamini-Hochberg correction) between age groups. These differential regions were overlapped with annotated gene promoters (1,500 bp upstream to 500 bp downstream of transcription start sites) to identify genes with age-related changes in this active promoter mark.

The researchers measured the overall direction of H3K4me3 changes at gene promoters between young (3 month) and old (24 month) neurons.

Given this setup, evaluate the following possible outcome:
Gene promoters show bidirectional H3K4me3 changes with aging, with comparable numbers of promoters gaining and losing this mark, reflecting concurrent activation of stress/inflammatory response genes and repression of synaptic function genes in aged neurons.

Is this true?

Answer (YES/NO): NO